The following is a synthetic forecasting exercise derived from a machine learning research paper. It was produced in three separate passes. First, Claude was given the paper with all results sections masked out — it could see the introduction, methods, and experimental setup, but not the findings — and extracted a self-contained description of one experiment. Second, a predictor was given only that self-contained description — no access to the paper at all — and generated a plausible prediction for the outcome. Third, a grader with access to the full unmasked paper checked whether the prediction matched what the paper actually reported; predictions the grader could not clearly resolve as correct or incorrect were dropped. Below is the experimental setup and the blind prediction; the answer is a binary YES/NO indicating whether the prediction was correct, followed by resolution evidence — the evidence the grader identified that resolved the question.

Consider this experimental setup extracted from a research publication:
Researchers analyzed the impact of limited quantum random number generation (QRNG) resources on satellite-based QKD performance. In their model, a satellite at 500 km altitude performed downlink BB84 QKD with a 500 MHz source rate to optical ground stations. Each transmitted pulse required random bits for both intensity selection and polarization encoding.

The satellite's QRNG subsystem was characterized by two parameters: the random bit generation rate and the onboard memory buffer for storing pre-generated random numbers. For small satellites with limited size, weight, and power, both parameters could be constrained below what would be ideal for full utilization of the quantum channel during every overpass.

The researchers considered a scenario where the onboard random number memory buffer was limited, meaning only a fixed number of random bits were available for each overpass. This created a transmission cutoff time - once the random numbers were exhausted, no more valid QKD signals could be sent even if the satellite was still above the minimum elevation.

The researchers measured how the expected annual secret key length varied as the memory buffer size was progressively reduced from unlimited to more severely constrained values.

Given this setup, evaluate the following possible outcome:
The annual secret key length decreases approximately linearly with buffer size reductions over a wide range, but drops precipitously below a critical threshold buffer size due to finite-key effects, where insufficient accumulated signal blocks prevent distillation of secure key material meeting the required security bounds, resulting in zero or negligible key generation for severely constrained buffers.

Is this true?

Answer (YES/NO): NO